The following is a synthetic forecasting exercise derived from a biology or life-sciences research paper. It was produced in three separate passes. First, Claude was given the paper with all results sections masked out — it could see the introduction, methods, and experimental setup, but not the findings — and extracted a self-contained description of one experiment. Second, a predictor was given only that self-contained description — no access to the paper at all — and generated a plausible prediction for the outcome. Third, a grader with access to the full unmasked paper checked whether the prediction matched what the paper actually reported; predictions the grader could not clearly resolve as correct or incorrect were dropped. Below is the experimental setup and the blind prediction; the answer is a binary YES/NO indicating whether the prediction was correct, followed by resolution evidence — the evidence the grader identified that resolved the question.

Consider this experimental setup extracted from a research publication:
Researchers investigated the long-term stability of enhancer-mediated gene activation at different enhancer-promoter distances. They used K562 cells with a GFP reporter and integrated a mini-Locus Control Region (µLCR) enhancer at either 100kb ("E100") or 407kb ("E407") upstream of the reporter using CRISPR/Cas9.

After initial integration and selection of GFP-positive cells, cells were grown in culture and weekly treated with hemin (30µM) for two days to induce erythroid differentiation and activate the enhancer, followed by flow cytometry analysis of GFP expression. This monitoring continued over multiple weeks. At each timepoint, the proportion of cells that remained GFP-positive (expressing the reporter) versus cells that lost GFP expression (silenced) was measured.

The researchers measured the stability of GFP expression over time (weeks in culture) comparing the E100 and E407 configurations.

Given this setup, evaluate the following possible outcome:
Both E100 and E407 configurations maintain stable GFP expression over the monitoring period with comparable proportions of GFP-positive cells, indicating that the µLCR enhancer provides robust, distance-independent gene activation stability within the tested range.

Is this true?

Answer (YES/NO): NO